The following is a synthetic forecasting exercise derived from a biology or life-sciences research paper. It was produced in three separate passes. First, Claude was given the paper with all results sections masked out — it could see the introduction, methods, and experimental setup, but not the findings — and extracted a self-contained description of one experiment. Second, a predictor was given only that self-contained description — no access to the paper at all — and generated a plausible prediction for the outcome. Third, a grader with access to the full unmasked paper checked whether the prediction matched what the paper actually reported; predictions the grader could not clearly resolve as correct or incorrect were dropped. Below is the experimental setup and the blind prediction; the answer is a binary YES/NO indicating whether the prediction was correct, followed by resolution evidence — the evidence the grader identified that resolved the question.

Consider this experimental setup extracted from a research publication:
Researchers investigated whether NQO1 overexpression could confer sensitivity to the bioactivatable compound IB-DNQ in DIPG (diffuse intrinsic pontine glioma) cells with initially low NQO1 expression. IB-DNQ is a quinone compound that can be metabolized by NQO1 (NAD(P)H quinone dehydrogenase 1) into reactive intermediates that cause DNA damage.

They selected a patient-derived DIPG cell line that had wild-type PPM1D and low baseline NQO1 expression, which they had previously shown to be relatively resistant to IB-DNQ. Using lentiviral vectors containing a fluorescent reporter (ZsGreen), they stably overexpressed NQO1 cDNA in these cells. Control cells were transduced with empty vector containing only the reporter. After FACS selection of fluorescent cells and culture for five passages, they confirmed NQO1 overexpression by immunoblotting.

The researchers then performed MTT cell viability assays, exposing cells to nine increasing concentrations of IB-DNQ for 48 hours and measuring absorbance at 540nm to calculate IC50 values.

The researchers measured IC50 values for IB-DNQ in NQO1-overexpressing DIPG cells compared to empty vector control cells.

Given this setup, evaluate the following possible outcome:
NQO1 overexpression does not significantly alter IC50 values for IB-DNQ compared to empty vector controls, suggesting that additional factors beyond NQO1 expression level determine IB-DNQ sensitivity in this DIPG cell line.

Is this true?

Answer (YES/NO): NO